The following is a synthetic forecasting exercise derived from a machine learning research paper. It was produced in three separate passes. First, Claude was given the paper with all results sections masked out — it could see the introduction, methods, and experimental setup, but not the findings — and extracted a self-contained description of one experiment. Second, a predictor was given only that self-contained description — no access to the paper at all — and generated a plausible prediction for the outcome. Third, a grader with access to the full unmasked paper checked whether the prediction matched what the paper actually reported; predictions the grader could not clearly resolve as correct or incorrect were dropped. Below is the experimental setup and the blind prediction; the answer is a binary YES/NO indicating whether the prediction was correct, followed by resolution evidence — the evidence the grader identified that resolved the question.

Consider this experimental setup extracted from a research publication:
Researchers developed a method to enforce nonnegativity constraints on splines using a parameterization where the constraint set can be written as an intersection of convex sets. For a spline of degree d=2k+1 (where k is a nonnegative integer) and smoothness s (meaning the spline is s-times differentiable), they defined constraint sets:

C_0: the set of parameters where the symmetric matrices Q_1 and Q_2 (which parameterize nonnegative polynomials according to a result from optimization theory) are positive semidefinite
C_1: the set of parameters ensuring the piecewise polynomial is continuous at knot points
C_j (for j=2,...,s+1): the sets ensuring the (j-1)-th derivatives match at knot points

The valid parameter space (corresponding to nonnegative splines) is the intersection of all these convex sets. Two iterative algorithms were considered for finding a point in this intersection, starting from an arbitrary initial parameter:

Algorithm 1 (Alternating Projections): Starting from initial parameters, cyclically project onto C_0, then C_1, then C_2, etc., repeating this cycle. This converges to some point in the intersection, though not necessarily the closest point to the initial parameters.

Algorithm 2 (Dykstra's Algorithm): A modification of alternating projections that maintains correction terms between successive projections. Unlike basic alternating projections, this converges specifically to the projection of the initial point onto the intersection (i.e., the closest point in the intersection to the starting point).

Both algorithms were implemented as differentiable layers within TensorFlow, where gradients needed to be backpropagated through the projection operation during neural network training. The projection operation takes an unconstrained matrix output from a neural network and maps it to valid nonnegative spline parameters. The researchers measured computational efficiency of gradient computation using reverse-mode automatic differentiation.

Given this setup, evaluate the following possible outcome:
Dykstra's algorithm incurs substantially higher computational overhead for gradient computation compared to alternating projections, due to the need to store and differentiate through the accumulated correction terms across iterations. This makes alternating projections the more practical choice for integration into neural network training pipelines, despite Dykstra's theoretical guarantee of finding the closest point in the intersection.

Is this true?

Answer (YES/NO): NO